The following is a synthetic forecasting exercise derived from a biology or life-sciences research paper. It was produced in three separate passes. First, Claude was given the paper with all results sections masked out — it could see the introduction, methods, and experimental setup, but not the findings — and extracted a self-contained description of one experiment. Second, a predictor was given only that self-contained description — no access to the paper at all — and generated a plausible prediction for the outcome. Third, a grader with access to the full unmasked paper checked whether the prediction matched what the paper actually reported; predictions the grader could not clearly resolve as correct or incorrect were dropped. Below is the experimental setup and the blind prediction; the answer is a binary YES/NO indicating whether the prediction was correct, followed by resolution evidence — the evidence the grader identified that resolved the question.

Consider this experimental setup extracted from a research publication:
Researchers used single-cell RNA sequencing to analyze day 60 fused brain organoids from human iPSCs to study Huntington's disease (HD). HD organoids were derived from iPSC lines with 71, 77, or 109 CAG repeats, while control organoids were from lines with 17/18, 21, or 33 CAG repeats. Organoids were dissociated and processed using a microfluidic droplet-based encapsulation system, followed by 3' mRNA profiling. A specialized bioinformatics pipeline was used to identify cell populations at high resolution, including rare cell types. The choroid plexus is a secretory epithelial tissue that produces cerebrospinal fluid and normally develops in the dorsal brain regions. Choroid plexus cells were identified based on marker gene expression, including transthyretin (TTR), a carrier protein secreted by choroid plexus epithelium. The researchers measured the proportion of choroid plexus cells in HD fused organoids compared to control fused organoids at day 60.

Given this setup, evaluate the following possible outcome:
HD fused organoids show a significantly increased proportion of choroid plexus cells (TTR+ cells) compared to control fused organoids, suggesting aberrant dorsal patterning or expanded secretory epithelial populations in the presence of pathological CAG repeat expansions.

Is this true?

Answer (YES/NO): YES